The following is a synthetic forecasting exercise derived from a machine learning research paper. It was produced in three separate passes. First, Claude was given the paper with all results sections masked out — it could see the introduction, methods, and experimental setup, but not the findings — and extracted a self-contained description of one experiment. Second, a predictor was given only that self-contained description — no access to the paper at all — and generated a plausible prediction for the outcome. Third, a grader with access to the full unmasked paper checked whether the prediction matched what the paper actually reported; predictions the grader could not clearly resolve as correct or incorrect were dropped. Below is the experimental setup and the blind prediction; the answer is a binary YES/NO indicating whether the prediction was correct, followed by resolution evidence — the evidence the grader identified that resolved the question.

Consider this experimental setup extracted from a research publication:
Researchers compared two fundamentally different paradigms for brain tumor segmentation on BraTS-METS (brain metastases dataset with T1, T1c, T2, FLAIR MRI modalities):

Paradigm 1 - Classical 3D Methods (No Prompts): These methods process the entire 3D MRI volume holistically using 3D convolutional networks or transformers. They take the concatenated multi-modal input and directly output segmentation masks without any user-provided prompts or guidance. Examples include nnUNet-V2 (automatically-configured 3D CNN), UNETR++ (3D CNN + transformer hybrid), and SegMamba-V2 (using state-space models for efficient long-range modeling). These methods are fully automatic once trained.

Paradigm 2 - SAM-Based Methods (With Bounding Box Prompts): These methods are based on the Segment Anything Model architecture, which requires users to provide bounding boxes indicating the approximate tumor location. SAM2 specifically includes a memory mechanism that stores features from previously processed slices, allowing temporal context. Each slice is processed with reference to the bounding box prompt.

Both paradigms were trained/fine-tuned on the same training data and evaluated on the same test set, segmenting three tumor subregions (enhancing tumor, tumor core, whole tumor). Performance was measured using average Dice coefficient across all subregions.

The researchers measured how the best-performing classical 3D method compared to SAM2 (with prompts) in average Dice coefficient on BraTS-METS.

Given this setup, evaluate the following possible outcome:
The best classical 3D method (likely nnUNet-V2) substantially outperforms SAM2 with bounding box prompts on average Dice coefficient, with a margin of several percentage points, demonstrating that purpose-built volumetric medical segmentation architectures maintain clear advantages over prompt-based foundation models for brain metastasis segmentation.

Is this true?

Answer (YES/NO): NO